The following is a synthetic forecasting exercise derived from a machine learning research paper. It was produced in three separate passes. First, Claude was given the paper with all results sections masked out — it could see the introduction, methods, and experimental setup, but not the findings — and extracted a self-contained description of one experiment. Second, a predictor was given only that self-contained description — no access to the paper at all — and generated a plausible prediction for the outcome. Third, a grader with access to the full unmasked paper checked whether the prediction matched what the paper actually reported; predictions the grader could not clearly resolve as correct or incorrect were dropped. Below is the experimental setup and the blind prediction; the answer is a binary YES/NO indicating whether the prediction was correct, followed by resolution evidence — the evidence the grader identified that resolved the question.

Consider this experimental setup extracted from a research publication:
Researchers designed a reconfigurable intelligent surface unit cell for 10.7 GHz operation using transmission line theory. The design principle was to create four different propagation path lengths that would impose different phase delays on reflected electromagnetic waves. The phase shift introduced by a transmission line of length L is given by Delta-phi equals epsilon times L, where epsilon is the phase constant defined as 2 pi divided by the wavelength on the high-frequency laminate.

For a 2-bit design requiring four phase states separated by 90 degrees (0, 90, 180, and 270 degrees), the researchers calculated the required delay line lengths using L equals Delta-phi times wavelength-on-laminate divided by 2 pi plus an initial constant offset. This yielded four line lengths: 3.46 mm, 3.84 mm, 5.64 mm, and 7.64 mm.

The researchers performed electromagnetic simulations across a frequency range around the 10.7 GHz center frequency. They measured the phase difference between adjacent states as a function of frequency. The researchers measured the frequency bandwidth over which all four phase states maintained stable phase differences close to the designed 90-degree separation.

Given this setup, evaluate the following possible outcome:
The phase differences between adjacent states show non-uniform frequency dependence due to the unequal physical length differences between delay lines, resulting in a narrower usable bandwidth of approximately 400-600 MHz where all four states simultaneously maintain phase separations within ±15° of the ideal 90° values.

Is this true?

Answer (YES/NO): NO